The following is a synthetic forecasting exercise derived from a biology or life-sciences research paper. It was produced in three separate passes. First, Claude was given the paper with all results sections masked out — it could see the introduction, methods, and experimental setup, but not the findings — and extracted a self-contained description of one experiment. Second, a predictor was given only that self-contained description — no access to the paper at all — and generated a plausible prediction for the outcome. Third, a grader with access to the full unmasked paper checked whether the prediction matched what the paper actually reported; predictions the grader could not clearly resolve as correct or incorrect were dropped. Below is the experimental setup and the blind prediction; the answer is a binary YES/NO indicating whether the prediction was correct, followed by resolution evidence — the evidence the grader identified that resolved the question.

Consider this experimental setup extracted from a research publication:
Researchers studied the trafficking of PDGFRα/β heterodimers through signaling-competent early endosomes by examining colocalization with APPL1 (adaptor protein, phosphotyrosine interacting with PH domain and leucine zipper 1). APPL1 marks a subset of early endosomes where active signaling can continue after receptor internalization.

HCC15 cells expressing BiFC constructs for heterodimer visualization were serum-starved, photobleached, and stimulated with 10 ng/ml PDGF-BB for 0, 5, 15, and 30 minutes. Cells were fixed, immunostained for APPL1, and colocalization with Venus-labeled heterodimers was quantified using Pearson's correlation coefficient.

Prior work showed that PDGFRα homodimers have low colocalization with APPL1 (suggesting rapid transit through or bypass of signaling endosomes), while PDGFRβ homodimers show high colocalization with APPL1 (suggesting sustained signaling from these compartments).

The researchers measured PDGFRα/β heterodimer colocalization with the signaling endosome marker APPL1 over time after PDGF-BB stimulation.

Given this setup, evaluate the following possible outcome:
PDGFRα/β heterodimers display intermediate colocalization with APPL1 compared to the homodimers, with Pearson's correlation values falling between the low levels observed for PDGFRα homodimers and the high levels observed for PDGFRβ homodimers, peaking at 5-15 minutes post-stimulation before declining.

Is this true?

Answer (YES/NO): NO